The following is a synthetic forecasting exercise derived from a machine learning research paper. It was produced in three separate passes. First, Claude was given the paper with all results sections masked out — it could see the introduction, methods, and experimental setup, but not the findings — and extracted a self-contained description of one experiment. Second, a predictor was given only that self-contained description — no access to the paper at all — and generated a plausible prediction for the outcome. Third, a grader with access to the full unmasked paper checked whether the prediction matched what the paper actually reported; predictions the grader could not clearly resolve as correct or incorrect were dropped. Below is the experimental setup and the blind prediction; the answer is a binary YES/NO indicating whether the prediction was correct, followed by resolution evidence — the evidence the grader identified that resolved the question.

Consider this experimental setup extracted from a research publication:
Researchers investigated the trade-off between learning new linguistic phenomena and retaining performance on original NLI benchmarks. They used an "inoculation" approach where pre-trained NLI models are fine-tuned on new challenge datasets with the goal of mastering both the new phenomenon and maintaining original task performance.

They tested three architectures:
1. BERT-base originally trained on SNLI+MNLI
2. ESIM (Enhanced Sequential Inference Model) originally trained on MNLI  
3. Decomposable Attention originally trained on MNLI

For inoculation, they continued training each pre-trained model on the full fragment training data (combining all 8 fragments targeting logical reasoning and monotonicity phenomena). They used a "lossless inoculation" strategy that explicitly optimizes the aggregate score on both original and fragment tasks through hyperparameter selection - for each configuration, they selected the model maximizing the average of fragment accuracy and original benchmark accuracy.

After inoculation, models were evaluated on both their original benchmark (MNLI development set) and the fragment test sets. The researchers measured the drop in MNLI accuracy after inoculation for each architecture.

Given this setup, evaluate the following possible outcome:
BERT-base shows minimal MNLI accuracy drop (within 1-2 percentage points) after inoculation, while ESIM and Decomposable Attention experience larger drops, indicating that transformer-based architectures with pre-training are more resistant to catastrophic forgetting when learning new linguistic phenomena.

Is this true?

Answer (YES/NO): YES